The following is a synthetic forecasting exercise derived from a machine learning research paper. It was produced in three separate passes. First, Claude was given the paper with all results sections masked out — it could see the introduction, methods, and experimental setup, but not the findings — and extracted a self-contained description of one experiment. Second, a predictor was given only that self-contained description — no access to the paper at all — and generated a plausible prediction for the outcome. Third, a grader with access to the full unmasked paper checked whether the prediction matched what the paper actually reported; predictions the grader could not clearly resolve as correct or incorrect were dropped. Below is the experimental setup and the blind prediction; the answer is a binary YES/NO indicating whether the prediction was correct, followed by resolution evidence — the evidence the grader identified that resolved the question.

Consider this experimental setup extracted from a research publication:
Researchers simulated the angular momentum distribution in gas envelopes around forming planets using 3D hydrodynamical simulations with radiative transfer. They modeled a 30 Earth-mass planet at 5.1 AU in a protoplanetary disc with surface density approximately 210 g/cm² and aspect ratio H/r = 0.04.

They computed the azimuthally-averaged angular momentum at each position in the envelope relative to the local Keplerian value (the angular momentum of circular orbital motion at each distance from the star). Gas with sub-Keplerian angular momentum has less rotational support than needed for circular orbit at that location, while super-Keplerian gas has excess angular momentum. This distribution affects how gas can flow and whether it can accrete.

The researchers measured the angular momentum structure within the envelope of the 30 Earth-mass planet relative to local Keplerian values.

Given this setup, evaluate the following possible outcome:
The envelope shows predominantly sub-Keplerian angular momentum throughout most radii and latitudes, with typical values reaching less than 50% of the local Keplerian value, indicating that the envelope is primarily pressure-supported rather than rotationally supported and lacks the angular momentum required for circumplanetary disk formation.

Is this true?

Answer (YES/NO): YES